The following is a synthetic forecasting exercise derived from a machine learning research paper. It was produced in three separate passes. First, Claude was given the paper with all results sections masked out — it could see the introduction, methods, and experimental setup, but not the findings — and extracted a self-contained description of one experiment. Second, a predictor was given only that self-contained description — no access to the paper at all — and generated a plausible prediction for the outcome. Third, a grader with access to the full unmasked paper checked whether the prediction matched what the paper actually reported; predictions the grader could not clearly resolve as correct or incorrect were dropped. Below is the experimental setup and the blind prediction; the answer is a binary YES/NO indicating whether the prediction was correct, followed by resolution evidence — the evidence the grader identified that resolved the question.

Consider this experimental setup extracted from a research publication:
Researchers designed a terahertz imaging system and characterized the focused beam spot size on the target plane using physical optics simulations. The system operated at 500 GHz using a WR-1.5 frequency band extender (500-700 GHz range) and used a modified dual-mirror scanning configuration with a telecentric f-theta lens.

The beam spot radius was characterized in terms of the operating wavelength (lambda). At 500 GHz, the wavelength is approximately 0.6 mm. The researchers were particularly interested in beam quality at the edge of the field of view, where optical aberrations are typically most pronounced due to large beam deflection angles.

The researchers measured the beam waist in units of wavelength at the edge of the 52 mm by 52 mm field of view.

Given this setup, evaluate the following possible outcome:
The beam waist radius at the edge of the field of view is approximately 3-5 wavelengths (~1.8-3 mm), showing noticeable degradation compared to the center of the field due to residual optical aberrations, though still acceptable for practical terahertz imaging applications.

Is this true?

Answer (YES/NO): NO